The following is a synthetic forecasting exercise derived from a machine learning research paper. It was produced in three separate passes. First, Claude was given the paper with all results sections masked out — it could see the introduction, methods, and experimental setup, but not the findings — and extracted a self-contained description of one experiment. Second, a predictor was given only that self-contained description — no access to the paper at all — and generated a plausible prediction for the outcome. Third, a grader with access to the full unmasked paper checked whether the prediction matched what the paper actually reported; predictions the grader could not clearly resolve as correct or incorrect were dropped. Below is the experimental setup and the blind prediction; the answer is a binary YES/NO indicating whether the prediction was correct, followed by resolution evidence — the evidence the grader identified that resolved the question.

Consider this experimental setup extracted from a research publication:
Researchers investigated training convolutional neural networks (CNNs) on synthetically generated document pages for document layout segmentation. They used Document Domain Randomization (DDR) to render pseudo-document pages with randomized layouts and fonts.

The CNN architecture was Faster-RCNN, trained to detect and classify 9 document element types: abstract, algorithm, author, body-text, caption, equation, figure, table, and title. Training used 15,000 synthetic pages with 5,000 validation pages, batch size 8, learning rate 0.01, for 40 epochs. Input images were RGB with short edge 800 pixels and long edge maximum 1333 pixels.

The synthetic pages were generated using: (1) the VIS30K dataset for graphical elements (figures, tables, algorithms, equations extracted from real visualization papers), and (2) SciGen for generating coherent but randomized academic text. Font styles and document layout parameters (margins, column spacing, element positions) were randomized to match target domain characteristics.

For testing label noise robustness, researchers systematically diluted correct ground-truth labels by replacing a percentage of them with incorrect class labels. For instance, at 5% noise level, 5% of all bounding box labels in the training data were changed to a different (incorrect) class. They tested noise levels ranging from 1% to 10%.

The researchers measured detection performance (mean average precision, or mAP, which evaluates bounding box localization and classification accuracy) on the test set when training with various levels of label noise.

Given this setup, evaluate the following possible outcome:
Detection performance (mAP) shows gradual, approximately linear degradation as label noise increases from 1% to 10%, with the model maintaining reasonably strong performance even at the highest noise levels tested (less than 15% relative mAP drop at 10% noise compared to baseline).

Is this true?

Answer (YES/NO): NO